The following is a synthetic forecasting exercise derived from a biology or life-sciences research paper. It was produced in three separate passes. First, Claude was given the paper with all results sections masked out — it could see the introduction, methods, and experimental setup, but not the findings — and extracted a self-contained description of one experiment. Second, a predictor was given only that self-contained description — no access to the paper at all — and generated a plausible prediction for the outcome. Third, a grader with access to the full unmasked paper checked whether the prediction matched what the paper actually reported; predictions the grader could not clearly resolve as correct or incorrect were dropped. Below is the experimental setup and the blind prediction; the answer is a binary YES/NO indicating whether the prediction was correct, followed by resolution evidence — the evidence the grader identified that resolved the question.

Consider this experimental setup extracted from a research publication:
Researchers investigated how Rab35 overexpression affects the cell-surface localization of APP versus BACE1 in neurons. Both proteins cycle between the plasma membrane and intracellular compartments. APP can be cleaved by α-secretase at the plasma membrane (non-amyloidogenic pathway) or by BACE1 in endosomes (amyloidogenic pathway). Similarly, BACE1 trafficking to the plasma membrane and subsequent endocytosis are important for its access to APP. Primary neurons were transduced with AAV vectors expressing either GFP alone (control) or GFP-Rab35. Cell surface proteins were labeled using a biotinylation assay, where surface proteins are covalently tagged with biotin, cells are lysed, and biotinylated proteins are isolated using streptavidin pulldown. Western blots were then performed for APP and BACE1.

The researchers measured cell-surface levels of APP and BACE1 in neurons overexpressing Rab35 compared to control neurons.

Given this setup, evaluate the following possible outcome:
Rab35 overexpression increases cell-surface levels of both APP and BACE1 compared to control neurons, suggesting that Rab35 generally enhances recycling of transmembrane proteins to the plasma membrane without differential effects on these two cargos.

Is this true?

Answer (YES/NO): NO